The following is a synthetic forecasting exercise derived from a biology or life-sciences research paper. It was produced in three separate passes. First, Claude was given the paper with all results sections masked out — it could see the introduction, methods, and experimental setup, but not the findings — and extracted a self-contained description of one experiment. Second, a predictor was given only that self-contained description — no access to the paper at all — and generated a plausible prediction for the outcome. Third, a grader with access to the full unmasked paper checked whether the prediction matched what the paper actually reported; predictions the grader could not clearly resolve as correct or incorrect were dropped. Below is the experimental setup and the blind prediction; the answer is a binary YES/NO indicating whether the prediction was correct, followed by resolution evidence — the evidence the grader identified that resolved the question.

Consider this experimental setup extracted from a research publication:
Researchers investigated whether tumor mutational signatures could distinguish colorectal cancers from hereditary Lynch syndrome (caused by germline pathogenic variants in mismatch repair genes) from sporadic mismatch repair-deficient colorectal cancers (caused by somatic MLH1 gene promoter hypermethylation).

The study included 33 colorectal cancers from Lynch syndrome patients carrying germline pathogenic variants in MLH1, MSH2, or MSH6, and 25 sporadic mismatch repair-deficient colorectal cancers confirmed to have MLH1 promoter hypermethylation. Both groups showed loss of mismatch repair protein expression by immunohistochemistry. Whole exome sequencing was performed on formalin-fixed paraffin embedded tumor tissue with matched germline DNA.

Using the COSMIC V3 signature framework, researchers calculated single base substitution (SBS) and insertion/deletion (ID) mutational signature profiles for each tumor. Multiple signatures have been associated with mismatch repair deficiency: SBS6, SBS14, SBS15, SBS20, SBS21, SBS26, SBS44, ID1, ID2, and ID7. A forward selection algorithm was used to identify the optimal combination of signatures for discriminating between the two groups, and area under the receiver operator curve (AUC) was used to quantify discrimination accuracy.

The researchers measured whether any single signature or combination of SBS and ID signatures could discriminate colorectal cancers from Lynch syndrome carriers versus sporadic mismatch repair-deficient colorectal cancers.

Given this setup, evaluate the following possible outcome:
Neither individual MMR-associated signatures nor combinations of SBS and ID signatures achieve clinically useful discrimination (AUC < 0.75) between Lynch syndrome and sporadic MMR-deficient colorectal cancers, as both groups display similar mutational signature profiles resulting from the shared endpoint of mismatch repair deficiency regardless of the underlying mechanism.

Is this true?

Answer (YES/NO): NO